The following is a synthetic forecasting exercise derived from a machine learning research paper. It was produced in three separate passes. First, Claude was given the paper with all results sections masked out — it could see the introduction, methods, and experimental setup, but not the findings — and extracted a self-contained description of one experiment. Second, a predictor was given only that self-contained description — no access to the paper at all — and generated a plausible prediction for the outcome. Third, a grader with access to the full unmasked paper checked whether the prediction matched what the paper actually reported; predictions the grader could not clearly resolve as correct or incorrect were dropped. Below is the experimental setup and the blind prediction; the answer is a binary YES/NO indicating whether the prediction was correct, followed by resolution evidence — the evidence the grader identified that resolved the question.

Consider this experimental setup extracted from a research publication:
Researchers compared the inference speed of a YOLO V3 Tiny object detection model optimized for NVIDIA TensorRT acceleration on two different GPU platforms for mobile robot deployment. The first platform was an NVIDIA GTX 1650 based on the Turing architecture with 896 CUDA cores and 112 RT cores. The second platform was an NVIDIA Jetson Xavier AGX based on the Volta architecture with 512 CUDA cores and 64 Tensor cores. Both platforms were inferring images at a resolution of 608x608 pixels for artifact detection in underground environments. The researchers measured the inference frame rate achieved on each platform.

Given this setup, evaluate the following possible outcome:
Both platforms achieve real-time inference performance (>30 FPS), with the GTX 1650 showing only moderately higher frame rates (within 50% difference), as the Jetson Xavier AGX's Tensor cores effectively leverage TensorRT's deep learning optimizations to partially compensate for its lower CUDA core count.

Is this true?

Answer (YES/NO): YES